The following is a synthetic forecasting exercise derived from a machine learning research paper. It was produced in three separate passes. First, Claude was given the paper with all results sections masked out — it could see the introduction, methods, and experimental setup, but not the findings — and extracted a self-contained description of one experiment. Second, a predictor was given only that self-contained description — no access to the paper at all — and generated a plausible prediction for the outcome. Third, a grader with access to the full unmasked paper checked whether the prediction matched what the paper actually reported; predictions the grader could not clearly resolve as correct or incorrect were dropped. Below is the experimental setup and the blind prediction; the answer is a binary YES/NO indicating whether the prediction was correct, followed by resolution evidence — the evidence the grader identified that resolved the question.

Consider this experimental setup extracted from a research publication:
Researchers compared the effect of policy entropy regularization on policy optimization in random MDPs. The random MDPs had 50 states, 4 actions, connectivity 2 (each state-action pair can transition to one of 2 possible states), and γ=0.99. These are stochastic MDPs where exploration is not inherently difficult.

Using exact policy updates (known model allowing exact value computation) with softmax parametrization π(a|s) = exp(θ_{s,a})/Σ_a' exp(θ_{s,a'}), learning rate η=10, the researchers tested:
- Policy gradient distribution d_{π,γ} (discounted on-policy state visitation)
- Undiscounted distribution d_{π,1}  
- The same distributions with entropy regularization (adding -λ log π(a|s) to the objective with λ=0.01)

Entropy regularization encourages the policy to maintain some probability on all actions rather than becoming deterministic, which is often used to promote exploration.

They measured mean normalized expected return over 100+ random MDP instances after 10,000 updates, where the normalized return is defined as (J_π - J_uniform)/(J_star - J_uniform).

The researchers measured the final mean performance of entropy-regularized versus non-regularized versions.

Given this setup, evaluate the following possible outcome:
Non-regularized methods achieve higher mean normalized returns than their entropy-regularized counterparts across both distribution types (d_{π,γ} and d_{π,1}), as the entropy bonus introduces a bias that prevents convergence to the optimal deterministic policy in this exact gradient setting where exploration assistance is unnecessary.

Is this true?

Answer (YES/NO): YES